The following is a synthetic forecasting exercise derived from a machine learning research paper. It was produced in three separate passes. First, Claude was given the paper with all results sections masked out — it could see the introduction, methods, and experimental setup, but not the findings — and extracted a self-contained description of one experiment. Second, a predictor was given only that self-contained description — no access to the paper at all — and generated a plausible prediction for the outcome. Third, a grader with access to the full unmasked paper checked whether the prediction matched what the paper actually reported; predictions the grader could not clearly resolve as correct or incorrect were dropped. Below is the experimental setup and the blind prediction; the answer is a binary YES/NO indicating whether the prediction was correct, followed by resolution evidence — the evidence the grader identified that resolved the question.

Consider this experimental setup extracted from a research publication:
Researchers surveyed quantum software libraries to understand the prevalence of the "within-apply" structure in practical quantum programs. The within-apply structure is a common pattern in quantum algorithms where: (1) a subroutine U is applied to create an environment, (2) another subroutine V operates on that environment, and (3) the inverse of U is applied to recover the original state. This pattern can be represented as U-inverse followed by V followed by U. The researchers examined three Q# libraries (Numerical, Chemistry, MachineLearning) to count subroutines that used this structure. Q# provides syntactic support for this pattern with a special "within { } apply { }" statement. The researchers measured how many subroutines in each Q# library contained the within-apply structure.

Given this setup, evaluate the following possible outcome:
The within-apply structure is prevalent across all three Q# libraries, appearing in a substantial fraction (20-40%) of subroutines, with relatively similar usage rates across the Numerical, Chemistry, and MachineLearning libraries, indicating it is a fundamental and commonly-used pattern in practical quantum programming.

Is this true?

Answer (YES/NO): NO